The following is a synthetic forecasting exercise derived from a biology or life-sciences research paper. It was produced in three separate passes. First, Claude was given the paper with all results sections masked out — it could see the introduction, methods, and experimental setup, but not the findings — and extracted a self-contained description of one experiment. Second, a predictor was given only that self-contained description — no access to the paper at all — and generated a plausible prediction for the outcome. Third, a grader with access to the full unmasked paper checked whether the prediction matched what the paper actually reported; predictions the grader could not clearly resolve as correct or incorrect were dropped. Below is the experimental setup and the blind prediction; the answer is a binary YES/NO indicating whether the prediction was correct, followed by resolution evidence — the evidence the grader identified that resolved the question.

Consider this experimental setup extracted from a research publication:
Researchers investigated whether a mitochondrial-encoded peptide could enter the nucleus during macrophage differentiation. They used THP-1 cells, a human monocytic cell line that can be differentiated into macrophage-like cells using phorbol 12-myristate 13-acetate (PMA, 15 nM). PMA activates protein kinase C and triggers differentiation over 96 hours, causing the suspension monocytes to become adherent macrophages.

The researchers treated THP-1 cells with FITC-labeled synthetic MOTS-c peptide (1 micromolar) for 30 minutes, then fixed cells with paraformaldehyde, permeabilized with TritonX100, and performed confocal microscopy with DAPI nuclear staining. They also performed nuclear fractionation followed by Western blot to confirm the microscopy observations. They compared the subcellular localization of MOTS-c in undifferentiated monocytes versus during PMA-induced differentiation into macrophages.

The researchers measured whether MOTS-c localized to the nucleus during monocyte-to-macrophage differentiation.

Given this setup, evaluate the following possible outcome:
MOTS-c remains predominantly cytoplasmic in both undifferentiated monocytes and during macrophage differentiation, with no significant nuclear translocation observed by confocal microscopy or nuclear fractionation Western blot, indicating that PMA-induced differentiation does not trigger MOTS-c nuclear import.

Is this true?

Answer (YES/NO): NO